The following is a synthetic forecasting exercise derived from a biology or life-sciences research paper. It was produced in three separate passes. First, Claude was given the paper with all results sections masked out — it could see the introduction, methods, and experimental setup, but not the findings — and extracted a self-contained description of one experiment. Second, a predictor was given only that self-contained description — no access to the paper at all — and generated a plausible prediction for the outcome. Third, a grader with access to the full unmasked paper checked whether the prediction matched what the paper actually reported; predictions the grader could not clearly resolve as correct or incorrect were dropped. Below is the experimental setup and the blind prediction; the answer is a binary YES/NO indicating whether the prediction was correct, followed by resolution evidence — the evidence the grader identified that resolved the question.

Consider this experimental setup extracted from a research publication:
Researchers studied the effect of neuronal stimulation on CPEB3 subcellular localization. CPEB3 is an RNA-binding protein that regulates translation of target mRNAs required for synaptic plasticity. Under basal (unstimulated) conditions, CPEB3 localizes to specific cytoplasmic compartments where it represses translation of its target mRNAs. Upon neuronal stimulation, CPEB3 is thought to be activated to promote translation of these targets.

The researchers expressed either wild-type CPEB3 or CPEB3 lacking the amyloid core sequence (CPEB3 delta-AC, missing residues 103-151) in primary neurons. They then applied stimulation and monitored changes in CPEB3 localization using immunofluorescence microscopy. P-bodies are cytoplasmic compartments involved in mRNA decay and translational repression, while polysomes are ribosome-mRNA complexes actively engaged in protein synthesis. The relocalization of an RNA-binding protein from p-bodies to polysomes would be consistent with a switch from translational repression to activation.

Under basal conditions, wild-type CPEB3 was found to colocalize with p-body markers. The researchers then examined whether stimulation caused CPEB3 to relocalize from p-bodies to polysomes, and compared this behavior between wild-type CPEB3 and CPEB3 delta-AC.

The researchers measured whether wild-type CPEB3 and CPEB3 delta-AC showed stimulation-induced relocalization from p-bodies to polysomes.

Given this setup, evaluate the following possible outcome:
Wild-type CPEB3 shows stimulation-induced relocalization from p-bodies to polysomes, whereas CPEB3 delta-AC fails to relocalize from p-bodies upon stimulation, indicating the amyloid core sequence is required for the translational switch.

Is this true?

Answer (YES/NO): NO